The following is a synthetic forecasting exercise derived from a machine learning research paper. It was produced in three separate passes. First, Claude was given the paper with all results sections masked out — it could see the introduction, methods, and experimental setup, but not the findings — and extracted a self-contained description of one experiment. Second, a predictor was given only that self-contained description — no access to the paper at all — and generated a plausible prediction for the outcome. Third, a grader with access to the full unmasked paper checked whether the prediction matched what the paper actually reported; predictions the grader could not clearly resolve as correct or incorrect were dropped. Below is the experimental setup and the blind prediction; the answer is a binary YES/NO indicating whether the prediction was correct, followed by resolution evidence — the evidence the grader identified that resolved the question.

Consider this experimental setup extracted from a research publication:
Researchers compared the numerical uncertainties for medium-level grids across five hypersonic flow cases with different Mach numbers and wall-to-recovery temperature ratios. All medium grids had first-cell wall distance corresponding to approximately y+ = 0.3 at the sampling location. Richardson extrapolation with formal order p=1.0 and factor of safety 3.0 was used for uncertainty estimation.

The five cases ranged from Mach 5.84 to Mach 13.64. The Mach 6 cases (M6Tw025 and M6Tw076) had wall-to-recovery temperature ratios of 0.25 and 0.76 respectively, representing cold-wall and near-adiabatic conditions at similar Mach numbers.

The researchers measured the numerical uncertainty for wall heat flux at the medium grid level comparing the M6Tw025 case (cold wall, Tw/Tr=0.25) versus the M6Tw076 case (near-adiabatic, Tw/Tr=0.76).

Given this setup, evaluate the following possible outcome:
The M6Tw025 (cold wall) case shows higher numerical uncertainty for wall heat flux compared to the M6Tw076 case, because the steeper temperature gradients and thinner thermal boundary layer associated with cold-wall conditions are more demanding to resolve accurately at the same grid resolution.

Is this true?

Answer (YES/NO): YES